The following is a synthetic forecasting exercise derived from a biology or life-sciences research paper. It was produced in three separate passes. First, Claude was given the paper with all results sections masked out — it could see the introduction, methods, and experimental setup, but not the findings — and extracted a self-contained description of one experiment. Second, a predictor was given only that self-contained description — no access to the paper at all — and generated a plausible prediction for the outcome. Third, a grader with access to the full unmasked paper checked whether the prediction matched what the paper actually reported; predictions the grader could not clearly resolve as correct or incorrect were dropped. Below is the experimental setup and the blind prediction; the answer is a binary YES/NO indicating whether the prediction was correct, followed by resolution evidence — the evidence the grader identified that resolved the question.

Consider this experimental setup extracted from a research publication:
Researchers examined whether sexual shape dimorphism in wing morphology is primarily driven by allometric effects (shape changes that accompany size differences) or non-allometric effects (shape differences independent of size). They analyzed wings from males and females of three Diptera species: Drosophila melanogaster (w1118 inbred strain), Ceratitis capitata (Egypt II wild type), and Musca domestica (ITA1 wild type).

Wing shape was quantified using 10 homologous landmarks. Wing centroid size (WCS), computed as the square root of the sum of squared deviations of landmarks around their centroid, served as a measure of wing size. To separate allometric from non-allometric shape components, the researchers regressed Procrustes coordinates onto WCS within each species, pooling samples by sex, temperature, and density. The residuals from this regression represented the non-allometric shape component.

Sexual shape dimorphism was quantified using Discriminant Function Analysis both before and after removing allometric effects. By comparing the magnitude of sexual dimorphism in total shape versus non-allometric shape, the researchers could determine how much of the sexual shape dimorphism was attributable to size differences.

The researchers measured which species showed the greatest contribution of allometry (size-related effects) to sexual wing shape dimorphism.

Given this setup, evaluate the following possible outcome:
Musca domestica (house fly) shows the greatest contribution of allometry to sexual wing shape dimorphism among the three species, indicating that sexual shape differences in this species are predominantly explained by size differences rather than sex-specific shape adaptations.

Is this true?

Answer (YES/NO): NO